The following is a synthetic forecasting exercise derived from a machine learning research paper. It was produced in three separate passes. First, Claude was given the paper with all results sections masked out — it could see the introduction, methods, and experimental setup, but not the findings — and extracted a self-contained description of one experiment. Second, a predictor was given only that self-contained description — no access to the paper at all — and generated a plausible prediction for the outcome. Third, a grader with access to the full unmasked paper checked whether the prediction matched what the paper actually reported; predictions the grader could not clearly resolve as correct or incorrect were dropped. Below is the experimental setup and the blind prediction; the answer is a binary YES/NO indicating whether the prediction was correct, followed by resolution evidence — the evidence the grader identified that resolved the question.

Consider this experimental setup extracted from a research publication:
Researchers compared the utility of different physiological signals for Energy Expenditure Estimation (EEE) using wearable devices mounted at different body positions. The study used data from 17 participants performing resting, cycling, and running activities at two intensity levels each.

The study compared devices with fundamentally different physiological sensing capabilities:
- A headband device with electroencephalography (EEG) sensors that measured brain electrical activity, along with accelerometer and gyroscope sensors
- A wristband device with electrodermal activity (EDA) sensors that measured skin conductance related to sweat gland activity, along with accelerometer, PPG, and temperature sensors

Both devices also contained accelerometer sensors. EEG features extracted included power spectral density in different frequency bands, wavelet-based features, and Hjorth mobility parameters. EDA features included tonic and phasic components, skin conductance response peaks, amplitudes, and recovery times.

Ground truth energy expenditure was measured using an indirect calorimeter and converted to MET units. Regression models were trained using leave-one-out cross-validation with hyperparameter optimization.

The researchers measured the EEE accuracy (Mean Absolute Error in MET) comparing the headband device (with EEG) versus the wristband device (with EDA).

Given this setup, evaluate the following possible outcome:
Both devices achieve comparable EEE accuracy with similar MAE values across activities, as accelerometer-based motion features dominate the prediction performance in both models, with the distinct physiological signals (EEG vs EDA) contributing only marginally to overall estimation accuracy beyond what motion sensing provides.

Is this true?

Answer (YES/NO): NO